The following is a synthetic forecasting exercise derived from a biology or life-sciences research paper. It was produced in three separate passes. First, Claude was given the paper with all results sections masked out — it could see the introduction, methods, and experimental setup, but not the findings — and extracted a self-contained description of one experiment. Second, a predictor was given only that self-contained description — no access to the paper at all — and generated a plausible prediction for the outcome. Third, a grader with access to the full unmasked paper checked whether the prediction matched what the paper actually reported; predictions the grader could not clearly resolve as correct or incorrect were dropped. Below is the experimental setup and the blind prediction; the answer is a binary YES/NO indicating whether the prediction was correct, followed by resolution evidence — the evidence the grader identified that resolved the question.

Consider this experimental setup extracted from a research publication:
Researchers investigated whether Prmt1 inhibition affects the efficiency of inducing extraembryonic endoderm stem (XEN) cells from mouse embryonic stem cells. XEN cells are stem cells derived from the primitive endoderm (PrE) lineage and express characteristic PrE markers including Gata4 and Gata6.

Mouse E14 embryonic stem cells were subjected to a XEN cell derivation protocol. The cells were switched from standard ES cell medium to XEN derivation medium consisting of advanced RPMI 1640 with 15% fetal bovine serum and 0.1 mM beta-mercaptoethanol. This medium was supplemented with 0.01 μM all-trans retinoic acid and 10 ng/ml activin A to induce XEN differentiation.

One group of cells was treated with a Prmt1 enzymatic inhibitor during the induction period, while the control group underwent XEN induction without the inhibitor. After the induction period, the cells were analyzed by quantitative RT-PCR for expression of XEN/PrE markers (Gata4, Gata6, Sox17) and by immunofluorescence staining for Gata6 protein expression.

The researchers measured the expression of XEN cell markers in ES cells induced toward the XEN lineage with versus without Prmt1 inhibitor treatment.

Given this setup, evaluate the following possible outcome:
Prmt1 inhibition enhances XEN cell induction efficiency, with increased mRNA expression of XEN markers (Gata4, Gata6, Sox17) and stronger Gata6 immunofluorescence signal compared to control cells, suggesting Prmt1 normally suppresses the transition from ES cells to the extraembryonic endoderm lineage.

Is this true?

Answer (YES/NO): YES